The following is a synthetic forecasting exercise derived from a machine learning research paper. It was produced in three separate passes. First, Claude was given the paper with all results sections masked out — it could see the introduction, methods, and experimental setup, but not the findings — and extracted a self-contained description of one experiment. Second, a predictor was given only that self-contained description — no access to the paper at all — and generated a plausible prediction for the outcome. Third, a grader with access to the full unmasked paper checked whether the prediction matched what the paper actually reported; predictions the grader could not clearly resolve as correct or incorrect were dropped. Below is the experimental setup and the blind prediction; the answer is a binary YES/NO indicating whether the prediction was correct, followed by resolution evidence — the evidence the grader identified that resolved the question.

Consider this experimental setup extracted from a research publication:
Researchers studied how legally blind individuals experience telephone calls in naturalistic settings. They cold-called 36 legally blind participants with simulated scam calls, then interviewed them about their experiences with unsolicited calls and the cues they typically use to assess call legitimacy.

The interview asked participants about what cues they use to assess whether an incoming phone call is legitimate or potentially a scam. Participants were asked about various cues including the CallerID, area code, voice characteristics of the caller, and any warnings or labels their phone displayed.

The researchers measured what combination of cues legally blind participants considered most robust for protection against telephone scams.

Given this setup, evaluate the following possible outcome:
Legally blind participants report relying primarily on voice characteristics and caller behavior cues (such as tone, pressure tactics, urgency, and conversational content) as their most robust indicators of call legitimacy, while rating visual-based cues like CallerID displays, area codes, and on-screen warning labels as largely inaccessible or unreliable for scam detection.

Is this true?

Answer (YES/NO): NO